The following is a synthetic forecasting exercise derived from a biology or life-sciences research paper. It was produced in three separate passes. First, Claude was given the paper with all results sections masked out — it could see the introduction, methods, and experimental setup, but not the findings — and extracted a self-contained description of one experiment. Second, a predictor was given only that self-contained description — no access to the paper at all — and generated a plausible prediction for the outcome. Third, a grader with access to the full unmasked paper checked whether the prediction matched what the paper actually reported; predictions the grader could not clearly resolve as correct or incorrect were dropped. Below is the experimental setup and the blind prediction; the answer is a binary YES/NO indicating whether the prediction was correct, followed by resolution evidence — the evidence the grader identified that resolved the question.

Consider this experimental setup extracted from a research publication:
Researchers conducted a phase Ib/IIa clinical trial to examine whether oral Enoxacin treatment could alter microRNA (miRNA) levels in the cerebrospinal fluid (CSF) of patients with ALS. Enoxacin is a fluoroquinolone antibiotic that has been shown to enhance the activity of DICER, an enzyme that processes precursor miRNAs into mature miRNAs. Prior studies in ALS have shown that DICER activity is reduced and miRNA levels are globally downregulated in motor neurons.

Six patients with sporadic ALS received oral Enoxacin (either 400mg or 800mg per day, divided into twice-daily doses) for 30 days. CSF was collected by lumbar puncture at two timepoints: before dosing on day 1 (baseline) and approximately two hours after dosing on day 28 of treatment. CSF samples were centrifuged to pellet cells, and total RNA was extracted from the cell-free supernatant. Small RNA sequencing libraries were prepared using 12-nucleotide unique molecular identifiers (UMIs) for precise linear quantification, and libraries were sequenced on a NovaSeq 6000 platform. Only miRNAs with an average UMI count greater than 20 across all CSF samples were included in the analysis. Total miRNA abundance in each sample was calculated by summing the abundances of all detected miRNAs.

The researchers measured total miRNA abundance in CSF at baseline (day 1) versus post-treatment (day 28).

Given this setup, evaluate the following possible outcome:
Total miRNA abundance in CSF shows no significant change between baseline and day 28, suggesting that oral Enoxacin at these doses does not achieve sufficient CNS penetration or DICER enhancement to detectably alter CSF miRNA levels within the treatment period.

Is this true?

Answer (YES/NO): NO